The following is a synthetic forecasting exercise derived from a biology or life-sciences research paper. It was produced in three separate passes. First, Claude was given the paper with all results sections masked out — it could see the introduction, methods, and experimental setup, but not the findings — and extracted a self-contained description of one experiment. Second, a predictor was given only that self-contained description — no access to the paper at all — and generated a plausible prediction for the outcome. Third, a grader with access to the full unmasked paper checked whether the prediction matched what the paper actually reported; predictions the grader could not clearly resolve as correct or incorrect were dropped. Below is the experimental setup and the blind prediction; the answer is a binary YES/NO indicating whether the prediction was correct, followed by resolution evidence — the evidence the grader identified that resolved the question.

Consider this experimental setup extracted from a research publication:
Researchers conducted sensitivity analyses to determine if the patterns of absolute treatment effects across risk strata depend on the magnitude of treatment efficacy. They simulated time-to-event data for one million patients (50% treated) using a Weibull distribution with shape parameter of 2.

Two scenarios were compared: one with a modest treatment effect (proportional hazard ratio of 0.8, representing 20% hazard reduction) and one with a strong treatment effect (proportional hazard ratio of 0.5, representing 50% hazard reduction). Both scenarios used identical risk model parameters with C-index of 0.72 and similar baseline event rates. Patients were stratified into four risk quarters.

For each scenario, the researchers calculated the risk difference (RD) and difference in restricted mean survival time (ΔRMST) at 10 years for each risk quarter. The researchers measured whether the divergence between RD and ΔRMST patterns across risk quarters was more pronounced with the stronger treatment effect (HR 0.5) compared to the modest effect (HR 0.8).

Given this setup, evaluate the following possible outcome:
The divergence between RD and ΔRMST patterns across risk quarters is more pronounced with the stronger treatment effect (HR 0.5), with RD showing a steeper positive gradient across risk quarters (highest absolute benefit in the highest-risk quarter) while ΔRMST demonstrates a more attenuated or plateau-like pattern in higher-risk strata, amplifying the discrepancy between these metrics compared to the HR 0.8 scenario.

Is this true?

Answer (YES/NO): NO